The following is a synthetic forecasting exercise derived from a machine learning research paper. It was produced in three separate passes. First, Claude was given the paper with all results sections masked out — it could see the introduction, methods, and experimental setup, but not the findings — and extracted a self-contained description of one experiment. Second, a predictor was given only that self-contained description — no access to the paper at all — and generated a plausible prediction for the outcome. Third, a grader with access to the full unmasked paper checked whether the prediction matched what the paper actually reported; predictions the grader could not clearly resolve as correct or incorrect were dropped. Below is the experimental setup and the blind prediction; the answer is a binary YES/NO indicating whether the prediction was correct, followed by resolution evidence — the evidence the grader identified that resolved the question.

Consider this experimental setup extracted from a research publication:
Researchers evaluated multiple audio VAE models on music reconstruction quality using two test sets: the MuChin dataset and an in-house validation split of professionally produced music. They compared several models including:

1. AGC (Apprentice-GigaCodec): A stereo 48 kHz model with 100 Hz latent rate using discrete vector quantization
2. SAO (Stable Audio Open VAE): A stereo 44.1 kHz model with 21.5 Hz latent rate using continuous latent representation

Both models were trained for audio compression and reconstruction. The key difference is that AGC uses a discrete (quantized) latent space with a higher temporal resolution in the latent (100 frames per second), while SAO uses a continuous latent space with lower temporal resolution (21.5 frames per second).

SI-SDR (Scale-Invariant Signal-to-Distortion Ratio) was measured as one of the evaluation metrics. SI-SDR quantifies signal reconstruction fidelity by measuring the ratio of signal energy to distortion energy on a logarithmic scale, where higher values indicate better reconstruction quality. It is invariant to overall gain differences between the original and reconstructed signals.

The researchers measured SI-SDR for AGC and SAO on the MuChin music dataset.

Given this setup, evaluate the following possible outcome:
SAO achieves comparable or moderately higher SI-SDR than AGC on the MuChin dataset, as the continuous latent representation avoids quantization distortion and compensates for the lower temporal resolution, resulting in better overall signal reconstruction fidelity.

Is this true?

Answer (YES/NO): NO